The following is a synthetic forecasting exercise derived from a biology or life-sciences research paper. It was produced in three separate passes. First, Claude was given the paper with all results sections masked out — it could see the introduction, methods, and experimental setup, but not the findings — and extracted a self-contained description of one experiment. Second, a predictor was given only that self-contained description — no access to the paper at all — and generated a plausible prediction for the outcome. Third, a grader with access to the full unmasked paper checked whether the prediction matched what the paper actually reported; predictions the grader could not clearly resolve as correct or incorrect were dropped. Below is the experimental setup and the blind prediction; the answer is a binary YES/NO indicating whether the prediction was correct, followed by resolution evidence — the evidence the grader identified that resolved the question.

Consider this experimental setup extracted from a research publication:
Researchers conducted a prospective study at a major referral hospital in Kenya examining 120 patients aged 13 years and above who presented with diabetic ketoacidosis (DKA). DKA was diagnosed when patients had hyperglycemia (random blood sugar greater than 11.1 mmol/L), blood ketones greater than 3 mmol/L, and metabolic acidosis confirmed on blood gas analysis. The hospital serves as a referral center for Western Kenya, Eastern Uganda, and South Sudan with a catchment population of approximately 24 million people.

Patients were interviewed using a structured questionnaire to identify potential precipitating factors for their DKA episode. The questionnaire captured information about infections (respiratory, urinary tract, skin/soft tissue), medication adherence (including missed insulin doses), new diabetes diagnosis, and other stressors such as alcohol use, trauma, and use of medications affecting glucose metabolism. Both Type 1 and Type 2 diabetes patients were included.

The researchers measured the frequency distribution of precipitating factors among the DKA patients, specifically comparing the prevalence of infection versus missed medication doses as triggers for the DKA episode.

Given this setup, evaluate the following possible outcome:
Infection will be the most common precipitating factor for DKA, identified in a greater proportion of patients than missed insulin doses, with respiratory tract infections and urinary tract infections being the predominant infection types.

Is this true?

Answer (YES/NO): NO